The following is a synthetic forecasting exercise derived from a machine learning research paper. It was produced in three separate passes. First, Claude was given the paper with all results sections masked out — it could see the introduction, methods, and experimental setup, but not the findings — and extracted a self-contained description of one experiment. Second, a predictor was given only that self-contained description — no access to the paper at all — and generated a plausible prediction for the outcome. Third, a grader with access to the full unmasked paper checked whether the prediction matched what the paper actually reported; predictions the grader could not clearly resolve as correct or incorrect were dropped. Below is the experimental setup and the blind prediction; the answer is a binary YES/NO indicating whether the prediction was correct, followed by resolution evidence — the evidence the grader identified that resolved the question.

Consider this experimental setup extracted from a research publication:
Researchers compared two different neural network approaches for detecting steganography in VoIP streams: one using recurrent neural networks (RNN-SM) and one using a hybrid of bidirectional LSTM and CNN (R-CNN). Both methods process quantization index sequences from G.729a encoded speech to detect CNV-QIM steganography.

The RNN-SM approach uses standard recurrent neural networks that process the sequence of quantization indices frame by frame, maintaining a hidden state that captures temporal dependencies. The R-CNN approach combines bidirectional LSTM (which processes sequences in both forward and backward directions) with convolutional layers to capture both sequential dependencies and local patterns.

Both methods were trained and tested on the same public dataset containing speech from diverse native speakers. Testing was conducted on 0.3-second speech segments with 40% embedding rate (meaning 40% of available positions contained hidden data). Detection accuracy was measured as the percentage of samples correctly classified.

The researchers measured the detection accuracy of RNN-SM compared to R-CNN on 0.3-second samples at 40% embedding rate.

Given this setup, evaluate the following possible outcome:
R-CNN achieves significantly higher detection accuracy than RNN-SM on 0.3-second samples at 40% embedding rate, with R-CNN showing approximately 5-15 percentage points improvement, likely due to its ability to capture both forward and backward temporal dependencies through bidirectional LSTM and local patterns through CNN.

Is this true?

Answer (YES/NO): NO